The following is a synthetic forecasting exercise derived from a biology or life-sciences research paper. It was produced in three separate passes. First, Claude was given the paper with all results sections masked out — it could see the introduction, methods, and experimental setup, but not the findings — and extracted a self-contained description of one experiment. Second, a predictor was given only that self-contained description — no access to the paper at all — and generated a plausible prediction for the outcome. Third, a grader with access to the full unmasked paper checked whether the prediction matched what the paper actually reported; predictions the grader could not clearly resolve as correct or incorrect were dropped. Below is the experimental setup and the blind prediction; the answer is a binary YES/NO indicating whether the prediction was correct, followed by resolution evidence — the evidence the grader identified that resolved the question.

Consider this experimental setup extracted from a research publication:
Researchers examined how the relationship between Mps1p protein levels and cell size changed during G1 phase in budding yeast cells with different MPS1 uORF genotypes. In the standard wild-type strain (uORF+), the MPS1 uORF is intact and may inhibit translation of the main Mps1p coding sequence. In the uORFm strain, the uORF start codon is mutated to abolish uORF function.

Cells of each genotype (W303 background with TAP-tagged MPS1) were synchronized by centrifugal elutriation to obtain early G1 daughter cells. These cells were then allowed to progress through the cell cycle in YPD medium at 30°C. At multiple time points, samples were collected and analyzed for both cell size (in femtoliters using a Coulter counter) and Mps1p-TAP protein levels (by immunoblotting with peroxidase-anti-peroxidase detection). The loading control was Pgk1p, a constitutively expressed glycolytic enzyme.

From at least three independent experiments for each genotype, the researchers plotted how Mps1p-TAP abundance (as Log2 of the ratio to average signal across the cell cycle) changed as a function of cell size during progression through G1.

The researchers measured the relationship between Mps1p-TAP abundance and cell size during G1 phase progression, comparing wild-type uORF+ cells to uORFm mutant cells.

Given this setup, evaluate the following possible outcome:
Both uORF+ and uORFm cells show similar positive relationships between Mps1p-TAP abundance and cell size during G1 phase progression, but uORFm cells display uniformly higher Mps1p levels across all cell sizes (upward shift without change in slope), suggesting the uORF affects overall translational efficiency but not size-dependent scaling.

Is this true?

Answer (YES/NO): NO